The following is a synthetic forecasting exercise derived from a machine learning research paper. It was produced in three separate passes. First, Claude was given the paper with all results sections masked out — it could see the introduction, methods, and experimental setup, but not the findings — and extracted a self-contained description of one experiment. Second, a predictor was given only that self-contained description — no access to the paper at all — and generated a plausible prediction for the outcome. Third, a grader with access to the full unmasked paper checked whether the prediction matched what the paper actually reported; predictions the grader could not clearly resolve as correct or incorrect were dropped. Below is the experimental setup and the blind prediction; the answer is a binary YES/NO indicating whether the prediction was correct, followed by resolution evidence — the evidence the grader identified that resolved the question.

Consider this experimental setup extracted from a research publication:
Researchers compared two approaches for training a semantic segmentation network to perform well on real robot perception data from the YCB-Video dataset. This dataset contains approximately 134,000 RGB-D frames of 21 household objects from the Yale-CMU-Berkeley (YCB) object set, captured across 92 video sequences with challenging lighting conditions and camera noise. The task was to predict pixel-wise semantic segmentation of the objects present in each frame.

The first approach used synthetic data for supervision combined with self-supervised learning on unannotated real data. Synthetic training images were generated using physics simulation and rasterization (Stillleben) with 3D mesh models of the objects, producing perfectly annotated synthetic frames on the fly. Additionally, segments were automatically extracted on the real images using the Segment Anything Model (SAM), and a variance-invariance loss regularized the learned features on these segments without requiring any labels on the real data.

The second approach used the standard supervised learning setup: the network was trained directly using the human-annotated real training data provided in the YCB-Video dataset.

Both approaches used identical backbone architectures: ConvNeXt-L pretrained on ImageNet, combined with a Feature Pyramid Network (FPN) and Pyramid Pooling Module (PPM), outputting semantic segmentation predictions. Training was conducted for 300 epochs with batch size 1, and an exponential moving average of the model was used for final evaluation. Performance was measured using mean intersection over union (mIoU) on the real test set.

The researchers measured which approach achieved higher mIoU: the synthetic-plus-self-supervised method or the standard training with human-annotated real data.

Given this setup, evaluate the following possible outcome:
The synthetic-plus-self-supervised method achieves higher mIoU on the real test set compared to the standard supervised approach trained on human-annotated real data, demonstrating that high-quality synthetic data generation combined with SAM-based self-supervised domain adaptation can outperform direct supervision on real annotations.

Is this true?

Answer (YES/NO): YES